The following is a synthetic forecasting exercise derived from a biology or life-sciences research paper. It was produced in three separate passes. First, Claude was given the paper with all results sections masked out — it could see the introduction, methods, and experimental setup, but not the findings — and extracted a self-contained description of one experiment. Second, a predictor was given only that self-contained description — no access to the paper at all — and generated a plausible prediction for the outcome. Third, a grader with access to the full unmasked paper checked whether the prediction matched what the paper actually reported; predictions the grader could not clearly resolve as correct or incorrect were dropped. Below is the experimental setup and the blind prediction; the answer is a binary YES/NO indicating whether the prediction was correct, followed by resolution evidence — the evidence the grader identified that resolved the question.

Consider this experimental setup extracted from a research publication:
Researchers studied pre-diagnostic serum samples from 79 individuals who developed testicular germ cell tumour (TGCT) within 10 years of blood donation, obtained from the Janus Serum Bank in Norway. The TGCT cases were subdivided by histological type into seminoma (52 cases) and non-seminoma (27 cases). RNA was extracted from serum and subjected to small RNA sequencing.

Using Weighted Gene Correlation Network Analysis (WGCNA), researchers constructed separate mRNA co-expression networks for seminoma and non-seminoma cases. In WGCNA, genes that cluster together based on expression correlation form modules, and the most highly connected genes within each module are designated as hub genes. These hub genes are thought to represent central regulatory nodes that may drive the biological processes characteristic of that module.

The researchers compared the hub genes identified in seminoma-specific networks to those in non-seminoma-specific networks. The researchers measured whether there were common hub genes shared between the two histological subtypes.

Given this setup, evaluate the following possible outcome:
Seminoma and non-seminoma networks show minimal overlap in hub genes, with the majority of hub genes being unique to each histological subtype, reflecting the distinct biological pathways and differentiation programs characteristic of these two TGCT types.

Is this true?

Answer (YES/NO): NO